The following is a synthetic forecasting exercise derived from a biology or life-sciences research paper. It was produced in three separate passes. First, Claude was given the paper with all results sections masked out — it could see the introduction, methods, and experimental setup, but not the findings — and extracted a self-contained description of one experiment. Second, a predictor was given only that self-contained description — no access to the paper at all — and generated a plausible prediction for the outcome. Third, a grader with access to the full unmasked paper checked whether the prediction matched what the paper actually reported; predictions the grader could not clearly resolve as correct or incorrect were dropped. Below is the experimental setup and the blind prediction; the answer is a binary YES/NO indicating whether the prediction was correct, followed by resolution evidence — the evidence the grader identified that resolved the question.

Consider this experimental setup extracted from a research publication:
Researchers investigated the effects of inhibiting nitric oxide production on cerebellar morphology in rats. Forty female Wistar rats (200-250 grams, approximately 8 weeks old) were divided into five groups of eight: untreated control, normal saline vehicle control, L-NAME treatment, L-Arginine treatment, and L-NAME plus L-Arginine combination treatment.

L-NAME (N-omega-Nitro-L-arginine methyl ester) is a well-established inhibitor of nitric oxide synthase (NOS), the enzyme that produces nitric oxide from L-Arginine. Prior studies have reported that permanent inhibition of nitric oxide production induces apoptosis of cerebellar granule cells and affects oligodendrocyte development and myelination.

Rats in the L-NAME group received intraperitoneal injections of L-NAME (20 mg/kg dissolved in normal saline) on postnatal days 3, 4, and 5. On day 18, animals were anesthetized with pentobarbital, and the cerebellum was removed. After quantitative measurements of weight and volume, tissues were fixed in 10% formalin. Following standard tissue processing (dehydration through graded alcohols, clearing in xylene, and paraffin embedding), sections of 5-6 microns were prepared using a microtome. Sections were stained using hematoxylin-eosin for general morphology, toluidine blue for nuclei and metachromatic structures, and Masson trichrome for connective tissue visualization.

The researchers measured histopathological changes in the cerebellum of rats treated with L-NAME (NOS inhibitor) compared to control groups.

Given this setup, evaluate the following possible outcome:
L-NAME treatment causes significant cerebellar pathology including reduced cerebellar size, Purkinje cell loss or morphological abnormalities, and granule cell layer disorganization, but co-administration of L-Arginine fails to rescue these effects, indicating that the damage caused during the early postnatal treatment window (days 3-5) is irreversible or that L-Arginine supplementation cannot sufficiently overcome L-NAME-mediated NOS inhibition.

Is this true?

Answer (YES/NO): NO